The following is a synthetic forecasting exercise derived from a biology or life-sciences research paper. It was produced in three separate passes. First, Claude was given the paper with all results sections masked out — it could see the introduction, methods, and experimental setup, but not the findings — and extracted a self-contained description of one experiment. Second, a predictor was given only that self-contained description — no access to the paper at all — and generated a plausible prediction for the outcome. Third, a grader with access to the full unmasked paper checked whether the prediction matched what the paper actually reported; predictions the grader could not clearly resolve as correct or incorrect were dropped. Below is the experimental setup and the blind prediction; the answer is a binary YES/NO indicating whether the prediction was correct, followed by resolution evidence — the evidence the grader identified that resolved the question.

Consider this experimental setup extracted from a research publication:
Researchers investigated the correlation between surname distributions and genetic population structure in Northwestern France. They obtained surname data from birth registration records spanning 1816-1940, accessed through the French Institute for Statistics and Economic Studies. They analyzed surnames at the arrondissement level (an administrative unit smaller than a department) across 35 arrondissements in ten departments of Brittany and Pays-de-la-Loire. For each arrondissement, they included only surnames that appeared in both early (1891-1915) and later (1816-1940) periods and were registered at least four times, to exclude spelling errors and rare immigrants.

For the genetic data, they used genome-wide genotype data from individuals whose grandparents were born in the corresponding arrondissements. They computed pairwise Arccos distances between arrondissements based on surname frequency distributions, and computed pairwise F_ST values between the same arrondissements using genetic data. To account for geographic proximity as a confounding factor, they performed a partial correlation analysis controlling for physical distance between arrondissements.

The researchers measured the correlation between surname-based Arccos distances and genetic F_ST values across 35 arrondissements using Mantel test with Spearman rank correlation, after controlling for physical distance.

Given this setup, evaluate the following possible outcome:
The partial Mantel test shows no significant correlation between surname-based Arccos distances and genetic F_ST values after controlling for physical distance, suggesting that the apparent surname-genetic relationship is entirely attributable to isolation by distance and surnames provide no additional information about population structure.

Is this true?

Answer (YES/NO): NO